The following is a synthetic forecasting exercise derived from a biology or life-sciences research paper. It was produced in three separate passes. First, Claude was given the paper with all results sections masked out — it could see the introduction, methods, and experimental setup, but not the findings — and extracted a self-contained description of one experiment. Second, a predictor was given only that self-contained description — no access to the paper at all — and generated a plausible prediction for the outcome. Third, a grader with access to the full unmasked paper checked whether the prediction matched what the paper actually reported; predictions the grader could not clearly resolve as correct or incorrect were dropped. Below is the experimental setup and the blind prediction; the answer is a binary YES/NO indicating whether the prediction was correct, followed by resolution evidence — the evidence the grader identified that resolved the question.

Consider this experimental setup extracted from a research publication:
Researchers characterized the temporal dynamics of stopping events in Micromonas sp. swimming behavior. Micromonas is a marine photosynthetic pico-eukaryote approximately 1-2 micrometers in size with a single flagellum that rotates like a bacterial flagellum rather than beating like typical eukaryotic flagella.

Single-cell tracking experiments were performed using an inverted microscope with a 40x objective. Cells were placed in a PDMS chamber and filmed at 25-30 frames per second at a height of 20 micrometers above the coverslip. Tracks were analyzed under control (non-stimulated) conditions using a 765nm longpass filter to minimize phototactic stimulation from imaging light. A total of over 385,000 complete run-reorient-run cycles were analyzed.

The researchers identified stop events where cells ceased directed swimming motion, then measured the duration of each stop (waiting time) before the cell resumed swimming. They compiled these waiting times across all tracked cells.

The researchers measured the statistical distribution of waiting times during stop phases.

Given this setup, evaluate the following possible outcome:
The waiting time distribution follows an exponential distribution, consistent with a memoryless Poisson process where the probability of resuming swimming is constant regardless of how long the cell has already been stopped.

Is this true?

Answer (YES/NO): YES